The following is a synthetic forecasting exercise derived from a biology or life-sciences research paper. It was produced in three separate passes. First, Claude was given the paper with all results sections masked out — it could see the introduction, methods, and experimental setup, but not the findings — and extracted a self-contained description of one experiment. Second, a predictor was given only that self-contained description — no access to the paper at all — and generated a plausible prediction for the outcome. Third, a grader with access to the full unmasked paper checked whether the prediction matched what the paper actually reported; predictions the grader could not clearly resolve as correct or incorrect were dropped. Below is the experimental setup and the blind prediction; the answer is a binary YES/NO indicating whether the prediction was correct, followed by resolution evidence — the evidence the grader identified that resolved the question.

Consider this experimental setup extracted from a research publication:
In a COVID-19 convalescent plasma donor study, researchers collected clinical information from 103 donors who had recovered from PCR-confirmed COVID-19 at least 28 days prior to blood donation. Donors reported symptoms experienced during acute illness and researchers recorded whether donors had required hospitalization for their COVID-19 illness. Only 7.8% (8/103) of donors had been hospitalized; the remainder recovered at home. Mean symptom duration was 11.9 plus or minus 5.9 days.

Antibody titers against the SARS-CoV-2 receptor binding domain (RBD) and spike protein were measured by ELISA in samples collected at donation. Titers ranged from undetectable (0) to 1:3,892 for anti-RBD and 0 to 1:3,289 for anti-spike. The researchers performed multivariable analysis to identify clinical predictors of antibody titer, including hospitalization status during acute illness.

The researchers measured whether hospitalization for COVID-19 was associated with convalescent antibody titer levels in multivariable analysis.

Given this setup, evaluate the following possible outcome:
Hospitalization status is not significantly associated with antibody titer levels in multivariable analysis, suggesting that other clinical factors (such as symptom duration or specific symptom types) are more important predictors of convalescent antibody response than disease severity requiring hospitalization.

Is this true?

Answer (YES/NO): NO